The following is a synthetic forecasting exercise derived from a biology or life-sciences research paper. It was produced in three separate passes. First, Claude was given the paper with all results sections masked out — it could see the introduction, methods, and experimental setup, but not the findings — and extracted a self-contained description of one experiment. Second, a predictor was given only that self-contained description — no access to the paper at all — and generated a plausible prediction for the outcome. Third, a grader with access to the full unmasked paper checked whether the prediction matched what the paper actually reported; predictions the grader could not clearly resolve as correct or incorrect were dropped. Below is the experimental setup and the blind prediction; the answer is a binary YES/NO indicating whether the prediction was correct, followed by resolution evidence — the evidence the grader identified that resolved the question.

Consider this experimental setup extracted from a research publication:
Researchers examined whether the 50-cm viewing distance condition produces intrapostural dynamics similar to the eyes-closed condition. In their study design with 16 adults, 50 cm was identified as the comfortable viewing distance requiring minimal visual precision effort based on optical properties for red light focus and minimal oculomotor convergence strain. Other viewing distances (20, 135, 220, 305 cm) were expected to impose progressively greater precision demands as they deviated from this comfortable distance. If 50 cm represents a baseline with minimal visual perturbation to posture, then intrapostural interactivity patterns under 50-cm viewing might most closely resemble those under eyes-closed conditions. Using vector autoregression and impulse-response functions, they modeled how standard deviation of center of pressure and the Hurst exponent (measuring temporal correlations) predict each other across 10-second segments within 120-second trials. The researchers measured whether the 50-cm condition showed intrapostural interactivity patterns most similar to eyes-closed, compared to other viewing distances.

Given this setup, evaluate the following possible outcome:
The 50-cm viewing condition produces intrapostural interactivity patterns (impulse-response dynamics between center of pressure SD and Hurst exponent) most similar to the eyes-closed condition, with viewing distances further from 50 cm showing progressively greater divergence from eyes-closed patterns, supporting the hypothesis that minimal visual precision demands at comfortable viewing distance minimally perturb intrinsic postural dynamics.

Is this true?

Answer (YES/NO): YES